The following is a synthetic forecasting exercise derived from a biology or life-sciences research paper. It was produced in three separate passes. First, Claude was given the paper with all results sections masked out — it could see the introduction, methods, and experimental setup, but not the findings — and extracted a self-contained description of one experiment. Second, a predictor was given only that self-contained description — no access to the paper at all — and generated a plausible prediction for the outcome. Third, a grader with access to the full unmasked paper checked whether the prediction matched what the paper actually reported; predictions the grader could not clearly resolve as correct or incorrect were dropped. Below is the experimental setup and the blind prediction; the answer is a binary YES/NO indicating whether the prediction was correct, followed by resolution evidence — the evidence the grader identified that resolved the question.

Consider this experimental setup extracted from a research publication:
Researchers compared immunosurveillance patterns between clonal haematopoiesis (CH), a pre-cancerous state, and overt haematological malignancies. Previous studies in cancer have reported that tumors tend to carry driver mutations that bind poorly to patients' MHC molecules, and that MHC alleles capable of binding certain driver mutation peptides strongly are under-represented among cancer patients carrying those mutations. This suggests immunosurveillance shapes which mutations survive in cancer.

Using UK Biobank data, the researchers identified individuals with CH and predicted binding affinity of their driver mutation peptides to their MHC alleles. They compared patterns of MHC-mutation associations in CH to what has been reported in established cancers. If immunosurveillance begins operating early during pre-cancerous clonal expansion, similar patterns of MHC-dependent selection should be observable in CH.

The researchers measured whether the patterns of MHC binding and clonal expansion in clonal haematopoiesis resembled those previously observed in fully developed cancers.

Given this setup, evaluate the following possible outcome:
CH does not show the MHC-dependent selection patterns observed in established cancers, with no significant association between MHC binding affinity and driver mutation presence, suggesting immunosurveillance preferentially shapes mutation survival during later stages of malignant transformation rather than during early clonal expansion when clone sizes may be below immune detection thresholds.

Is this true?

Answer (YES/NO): YES